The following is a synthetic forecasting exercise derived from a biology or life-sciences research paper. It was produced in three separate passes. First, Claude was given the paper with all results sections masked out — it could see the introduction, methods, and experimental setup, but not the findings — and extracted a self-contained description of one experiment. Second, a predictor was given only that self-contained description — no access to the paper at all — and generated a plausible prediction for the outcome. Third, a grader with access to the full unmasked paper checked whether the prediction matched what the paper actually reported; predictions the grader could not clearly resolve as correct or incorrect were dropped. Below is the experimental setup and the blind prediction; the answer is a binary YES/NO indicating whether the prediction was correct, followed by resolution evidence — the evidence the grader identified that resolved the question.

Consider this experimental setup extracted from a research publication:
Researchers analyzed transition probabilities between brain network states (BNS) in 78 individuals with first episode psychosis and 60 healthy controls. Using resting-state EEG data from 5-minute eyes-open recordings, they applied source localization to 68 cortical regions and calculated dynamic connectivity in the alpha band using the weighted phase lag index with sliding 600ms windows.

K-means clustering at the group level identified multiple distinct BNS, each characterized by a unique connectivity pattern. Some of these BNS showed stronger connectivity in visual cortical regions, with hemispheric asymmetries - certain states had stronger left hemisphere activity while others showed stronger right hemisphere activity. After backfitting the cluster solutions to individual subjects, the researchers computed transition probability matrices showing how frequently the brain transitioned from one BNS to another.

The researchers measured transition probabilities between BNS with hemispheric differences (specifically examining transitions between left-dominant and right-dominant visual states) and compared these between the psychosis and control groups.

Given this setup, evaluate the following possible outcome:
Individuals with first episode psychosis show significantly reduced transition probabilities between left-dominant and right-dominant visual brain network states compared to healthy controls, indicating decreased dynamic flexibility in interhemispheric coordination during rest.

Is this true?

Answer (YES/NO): NO